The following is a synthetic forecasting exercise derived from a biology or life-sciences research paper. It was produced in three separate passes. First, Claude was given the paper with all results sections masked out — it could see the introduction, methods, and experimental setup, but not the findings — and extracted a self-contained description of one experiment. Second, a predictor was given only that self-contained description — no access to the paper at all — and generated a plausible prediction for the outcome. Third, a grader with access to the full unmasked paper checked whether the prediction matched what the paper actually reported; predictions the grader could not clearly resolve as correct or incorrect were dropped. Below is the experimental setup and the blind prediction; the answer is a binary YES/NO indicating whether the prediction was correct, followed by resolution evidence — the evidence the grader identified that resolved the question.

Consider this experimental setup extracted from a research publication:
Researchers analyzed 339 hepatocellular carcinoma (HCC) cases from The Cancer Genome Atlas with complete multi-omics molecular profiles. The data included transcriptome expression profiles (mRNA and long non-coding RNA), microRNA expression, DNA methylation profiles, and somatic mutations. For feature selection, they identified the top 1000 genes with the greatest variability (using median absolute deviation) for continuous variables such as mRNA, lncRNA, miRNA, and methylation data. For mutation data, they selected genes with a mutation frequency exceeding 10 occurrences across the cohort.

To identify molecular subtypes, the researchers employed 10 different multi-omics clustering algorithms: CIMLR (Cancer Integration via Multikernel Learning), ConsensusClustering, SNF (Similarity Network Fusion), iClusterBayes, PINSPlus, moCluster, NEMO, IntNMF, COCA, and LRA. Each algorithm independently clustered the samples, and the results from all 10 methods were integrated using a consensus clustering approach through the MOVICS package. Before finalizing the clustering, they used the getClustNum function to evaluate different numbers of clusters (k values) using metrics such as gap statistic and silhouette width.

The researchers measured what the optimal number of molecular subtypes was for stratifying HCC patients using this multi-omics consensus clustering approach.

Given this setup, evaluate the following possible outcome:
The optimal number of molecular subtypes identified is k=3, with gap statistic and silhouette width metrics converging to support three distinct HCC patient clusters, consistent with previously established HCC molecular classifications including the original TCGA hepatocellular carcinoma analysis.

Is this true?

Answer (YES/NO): NO